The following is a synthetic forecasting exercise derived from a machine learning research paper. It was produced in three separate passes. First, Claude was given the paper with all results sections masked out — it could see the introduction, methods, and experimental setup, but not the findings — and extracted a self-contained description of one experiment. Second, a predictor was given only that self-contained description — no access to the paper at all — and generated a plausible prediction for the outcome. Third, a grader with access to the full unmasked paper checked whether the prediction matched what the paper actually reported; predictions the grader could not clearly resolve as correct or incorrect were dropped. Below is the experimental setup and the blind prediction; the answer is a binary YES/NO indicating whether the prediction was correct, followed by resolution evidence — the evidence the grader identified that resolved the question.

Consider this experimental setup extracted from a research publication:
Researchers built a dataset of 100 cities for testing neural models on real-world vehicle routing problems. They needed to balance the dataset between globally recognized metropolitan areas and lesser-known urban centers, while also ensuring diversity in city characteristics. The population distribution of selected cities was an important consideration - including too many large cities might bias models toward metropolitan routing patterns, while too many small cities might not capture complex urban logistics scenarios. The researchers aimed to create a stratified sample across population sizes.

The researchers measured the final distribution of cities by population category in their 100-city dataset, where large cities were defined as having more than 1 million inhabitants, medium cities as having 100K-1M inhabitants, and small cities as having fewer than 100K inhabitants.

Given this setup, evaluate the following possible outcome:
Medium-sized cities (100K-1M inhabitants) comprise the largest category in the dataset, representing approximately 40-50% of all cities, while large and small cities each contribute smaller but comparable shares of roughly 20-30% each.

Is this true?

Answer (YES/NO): NO